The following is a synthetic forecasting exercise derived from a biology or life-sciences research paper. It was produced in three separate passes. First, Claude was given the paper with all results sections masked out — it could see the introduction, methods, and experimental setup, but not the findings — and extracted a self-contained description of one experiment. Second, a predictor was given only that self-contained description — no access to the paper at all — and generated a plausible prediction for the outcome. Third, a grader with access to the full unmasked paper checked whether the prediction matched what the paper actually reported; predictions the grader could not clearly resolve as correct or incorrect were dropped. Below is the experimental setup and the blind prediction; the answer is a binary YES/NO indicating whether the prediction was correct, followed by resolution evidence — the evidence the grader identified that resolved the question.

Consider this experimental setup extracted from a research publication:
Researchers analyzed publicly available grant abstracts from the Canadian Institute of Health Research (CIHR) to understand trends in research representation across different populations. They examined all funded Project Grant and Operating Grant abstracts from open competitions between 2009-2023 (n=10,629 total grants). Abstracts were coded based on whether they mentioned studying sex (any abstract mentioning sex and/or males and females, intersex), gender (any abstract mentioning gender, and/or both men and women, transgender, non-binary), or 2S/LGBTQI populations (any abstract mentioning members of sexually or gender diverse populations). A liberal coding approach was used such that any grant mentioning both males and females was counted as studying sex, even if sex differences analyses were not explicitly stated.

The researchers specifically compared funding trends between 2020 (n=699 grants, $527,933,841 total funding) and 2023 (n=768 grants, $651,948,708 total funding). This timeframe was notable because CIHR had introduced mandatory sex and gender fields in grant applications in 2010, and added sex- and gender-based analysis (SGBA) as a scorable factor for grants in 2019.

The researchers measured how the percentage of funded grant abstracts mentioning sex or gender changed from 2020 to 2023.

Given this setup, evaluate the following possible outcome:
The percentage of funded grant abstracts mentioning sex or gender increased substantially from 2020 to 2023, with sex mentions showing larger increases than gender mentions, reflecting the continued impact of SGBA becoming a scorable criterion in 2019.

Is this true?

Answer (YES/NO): NO